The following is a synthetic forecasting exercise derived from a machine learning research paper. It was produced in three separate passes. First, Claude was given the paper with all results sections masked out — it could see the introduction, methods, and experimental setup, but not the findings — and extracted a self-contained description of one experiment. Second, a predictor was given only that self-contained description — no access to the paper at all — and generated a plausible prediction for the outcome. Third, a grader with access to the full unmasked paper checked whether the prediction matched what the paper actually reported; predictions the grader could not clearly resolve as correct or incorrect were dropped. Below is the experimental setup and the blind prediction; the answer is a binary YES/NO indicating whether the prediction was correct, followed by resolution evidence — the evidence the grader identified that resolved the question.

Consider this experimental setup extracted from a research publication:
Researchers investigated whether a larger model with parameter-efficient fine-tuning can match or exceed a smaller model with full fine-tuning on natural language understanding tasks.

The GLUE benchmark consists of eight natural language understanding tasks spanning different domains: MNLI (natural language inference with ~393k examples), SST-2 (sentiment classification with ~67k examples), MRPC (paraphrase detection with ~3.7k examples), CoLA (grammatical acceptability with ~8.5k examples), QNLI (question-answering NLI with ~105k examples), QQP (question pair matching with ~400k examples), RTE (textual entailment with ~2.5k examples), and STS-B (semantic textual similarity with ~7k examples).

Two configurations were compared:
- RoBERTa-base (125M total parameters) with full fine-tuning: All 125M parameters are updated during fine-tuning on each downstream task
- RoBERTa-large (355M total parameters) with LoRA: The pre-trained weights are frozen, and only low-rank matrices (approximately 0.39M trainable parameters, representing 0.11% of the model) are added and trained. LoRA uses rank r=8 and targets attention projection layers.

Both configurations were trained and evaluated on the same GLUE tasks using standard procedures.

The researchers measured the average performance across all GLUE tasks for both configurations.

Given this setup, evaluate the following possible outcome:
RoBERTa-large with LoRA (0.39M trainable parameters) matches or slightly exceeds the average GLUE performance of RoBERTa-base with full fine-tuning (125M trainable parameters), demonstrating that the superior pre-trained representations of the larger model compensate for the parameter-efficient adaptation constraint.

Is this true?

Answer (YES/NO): YES